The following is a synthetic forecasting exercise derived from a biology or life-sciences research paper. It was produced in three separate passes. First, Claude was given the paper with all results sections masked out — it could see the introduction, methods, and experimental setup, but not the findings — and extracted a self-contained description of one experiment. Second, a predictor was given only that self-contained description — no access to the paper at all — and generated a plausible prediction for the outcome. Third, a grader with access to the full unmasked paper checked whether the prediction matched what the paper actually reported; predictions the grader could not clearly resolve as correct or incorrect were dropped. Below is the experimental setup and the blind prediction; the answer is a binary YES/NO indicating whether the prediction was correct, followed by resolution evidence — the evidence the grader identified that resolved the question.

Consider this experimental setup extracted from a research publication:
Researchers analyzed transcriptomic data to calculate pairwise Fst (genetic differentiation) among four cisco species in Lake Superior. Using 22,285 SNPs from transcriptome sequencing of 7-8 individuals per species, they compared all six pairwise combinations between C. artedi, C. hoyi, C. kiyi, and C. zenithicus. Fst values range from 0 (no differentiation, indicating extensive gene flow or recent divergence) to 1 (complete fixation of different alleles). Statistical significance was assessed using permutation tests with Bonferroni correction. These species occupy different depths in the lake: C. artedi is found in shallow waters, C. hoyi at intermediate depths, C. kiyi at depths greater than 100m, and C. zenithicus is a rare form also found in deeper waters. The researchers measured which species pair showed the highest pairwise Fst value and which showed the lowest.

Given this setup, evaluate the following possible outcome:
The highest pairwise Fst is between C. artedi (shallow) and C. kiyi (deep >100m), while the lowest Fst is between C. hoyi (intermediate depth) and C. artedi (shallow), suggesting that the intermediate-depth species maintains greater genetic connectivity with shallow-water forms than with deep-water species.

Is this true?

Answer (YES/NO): NO